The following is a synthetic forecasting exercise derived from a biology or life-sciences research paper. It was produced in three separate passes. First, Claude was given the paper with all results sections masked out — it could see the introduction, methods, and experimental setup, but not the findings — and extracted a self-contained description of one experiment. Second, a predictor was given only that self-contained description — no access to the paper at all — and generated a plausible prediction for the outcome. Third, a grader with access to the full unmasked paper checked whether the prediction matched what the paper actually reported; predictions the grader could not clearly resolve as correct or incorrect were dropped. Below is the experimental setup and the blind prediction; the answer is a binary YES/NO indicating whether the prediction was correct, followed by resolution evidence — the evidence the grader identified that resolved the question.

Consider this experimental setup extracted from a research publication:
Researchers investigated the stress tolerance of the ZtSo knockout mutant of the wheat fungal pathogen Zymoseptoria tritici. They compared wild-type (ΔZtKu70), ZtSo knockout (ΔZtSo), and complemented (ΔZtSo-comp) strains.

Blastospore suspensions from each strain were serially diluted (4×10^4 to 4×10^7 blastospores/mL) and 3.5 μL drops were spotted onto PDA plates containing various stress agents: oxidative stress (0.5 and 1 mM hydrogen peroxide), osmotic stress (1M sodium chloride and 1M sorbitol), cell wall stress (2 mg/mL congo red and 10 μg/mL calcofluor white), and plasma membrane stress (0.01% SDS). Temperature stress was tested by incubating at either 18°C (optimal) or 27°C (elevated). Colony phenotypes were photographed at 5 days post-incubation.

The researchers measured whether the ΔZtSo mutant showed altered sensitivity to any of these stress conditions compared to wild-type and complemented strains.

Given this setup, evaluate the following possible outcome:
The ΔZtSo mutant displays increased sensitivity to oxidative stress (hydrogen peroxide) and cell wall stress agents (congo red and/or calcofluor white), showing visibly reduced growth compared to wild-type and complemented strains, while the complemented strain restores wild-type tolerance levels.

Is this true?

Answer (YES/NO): NO